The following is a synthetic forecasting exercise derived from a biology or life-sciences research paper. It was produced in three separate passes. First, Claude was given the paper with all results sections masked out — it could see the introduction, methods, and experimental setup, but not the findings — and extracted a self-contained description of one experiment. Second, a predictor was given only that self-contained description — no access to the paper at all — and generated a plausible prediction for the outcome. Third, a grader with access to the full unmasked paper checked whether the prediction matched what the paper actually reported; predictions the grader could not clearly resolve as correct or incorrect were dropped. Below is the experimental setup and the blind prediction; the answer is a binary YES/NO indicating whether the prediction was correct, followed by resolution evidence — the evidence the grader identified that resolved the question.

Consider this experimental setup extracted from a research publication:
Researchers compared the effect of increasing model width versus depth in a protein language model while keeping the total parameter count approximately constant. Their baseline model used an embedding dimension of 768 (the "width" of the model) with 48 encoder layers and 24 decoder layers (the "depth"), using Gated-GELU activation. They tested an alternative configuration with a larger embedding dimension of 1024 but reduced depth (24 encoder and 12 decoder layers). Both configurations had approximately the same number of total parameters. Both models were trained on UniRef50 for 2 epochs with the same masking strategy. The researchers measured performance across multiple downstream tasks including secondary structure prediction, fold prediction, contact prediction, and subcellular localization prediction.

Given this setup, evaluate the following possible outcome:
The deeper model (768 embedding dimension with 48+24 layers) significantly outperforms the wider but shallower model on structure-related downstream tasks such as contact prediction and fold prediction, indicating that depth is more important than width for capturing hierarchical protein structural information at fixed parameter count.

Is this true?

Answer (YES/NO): NO